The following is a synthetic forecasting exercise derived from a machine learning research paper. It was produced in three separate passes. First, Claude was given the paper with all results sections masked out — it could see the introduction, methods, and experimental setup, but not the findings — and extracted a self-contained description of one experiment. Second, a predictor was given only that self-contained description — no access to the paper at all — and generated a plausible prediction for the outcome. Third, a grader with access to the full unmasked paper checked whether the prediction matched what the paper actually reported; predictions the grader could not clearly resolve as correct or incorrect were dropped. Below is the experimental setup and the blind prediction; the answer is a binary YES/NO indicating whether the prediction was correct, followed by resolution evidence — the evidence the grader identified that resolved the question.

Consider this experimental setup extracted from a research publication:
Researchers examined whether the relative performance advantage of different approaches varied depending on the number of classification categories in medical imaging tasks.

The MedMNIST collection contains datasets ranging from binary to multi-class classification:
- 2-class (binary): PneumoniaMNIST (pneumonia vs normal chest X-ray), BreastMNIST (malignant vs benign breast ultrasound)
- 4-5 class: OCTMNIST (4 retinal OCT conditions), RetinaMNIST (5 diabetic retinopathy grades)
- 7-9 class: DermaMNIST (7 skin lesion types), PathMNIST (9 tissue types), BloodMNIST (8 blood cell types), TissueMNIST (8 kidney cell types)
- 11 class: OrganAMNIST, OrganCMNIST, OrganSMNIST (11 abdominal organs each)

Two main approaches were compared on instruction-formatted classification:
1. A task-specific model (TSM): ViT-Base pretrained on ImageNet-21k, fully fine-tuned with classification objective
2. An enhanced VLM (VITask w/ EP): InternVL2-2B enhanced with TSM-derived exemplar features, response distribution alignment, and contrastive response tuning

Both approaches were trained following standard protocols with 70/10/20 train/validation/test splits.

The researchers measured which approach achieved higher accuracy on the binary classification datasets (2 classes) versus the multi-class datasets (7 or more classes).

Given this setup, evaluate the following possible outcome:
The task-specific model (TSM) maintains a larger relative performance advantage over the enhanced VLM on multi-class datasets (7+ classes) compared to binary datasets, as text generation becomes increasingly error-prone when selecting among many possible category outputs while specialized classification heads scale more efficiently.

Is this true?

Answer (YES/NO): NO